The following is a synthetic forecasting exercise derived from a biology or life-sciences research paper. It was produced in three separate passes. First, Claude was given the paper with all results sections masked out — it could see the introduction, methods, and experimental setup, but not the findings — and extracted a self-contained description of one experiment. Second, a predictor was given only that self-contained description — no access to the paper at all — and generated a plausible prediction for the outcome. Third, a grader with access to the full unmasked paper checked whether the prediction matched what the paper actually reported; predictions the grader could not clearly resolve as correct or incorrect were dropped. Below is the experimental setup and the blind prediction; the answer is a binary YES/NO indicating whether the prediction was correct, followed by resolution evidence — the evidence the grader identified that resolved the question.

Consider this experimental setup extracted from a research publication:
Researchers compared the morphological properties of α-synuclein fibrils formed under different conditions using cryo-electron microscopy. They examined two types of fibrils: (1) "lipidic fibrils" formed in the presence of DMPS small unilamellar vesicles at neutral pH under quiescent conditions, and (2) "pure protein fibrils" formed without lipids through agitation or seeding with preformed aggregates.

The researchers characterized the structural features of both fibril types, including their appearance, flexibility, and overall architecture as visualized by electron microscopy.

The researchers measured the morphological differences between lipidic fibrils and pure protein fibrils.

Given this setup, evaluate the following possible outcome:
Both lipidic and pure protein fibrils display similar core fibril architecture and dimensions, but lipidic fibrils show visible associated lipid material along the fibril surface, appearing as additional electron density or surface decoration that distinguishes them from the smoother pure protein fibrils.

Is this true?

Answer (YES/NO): NO